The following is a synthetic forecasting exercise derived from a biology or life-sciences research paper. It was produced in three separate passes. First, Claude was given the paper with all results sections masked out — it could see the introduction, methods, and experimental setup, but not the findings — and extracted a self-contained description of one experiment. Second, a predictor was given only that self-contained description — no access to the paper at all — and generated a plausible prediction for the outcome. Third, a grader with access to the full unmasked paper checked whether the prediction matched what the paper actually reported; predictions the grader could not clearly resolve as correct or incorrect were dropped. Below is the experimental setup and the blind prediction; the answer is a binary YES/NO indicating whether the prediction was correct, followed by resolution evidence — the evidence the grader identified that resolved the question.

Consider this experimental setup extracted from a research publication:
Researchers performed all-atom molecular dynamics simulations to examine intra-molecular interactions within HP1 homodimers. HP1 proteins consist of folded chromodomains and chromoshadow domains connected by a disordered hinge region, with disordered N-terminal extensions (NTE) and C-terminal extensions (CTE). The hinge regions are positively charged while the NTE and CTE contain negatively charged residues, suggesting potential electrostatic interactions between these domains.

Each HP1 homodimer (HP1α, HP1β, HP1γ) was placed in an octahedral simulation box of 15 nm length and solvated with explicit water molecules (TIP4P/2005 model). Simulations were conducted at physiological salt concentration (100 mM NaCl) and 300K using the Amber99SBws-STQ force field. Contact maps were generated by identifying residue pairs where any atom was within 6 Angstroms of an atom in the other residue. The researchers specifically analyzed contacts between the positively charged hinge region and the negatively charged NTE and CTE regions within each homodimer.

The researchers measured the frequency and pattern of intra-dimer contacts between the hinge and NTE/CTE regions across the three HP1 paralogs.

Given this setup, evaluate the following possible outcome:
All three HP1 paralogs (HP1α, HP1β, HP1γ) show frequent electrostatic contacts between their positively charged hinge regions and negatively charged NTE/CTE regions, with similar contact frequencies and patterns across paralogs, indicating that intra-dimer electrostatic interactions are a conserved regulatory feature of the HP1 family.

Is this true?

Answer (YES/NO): NO